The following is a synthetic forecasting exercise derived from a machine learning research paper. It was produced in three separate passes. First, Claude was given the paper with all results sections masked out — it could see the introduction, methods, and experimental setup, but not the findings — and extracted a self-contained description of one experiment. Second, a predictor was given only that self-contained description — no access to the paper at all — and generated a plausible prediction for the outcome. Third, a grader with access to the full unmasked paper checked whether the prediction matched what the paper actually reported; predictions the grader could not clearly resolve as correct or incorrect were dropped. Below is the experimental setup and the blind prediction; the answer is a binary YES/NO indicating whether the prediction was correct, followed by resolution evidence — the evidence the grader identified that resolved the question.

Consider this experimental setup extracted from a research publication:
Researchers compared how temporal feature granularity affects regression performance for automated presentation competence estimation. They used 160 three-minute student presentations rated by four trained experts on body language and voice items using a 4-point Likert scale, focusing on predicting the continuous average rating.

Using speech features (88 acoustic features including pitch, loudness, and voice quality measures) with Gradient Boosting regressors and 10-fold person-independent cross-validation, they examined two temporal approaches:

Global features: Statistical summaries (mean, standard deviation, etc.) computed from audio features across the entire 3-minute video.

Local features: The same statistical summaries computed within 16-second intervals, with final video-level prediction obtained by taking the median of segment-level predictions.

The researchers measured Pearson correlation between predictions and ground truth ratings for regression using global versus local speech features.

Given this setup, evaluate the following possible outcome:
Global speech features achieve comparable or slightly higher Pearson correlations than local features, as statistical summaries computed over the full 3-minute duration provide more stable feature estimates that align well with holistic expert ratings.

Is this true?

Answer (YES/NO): YES